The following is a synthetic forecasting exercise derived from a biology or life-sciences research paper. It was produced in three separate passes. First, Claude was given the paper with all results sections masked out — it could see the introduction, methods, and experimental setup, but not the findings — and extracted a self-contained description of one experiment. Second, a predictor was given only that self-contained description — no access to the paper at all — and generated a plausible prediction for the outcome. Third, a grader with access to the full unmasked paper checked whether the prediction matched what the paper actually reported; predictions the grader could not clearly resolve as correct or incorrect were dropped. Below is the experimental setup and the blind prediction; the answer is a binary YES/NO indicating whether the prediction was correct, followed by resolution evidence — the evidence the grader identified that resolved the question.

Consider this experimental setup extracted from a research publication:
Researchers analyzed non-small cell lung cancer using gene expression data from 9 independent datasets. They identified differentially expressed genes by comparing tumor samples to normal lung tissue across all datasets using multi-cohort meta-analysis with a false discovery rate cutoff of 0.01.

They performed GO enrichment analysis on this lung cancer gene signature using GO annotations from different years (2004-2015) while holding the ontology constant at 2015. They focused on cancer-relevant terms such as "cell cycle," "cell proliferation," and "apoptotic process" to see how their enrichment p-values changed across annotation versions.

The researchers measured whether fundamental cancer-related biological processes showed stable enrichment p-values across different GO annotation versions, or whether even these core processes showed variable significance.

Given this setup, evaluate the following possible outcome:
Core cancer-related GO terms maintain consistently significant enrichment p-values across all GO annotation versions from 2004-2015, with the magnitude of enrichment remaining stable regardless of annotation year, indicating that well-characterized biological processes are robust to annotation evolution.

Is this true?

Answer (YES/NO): NO